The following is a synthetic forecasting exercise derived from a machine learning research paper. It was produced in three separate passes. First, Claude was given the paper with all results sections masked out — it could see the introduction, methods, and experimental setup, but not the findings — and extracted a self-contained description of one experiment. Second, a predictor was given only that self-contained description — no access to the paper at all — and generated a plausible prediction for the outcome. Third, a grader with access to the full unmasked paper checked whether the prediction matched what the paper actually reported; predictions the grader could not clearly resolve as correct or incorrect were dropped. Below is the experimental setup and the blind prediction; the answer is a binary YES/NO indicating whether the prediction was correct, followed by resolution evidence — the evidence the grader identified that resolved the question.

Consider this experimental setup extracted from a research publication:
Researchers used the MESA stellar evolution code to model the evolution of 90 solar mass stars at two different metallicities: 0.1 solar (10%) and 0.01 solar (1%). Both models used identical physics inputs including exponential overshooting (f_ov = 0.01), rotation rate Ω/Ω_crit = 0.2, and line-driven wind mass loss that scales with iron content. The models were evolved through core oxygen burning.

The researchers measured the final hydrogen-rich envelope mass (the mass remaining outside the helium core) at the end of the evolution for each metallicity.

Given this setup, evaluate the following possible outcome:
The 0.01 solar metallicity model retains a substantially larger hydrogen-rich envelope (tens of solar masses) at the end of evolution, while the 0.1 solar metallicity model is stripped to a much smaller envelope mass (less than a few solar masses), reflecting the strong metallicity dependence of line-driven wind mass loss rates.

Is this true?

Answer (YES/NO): NO